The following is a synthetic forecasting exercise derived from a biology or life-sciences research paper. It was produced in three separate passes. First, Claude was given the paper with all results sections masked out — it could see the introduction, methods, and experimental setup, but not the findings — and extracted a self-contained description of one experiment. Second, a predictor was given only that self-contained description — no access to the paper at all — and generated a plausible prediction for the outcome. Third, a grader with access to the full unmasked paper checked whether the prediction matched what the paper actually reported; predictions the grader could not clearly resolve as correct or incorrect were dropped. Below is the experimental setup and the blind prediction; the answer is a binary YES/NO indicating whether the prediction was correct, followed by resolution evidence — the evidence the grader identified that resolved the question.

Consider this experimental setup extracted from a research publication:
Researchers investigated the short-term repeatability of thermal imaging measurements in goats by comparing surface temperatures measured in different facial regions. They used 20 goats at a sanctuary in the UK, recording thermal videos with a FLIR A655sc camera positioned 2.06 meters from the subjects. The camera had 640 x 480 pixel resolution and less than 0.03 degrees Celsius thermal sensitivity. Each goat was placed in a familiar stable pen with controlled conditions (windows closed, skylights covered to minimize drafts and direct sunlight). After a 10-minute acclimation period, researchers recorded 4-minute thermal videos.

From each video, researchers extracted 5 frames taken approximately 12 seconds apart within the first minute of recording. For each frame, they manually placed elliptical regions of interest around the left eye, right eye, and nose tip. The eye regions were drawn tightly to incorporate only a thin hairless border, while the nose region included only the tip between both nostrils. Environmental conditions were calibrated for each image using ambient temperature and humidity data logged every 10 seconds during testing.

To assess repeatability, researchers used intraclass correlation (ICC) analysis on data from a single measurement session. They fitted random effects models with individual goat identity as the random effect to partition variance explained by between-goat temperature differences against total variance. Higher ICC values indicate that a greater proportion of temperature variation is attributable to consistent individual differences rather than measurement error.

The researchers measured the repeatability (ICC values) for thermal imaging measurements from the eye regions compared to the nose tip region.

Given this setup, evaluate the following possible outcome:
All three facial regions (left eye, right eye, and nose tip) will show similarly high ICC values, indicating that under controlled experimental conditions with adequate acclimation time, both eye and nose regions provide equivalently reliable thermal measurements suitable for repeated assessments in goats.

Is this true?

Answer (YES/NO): NO